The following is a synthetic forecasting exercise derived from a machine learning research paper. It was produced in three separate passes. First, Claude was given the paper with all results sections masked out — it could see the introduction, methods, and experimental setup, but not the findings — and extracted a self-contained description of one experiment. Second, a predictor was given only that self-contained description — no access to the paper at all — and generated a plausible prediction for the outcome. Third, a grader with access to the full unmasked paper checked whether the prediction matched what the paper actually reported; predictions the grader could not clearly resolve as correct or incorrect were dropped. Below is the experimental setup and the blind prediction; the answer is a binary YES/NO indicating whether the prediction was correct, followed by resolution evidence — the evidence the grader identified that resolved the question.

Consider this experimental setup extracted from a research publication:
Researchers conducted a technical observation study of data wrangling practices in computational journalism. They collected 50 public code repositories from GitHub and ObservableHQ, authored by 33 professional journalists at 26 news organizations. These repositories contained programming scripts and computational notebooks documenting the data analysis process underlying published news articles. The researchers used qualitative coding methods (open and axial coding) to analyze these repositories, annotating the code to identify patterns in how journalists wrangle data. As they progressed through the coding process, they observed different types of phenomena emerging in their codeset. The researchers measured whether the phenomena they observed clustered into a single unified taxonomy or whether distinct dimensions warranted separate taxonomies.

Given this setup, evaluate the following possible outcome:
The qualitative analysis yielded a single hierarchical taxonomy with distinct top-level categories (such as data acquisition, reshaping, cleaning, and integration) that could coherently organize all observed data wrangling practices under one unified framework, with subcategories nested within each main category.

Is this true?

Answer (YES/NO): NO